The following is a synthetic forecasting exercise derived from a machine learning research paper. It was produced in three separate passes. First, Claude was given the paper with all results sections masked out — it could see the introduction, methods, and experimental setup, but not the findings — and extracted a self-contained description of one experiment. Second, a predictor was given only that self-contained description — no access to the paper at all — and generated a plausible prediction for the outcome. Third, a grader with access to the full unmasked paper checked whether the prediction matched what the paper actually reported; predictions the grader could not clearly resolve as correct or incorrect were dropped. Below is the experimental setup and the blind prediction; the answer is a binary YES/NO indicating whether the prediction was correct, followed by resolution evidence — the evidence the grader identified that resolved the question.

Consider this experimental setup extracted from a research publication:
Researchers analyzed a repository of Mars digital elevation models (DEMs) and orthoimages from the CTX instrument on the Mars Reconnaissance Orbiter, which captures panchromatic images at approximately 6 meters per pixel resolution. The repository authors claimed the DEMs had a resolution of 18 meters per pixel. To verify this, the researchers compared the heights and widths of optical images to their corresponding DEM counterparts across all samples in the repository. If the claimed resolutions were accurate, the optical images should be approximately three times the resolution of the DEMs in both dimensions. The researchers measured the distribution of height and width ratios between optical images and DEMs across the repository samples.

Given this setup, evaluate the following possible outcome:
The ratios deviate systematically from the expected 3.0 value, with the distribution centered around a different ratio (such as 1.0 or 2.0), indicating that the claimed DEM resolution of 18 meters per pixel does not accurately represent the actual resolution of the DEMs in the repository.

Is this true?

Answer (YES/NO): NO